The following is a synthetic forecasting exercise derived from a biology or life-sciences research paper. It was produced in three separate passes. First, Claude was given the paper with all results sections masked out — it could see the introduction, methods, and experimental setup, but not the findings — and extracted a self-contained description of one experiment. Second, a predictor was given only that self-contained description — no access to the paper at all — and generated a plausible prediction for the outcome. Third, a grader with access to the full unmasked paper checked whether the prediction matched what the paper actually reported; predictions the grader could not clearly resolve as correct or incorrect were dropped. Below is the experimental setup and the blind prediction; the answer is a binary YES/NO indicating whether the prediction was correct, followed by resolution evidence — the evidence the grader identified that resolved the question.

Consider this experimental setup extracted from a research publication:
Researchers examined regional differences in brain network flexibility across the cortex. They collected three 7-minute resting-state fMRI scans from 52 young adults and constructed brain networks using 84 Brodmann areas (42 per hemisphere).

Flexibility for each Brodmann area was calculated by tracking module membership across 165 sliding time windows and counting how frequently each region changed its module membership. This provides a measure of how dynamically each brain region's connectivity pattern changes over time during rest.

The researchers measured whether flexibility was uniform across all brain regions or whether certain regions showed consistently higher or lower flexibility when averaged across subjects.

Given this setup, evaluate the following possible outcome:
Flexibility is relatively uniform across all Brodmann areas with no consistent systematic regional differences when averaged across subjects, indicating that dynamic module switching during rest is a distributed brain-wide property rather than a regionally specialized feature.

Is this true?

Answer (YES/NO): NO